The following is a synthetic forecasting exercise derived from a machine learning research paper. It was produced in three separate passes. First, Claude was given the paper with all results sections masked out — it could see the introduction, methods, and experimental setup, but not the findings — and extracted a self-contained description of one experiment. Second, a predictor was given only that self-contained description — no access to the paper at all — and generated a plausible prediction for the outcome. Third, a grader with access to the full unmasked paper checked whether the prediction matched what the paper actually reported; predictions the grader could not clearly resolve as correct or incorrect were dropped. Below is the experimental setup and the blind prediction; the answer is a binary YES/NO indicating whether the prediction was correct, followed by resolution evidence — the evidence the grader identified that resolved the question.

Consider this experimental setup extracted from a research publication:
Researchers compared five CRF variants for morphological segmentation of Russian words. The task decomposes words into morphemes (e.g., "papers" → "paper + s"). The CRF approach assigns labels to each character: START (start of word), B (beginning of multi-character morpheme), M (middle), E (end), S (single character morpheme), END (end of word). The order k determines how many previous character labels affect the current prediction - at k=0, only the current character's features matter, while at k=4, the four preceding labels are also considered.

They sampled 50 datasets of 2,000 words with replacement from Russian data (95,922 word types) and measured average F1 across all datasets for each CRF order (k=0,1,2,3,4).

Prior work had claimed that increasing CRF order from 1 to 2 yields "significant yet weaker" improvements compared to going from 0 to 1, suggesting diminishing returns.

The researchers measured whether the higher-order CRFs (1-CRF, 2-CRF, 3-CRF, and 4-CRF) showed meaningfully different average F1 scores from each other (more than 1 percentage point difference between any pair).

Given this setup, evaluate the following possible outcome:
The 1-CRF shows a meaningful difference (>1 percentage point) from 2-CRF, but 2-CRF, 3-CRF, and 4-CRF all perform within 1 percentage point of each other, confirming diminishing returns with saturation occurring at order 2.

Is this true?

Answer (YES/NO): NO